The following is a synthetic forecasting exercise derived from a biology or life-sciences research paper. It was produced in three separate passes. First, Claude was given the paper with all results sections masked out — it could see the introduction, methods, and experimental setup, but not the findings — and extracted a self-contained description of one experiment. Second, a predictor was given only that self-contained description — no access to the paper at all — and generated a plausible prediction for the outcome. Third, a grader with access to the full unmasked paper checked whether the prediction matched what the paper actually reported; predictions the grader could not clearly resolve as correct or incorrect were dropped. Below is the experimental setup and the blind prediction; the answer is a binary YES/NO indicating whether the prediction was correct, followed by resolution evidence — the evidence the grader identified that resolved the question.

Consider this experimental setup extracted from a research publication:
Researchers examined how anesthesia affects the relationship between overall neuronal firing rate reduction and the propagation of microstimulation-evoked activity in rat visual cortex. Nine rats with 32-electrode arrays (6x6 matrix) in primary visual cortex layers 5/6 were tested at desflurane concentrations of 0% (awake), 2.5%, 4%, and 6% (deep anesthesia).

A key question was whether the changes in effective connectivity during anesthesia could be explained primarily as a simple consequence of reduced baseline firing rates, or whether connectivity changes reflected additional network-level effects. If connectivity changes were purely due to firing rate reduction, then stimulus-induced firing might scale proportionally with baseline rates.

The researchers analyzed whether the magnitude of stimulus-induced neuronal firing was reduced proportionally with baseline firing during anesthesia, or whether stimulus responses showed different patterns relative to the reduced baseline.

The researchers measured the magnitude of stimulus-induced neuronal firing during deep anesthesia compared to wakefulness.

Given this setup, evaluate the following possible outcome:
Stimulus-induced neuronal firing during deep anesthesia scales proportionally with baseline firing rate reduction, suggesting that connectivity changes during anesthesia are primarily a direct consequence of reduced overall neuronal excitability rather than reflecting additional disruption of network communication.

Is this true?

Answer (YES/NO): NO